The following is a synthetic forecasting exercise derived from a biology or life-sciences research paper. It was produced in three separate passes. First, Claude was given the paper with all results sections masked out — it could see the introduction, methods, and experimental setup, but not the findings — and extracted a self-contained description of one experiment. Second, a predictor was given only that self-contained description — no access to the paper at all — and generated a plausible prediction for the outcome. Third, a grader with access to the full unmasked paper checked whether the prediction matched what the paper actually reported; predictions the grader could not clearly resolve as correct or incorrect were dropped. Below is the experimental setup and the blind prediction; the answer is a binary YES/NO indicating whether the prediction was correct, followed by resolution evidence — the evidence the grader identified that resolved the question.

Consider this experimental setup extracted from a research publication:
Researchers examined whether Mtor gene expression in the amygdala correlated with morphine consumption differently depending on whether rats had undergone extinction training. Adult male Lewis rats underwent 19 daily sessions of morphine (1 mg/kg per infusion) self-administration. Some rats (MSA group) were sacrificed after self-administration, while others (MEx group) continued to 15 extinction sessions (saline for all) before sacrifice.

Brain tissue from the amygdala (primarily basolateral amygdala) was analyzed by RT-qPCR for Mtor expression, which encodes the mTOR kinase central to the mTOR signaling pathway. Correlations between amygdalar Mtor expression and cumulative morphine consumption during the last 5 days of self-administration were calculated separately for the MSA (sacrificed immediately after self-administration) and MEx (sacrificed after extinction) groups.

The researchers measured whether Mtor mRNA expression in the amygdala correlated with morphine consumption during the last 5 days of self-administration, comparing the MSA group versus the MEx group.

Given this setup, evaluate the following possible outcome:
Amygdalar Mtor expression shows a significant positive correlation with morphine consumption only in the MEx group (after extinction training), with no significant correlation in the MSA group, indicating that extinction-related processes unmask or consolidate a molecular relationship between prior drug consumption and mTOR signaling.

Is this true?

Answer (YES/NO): YES